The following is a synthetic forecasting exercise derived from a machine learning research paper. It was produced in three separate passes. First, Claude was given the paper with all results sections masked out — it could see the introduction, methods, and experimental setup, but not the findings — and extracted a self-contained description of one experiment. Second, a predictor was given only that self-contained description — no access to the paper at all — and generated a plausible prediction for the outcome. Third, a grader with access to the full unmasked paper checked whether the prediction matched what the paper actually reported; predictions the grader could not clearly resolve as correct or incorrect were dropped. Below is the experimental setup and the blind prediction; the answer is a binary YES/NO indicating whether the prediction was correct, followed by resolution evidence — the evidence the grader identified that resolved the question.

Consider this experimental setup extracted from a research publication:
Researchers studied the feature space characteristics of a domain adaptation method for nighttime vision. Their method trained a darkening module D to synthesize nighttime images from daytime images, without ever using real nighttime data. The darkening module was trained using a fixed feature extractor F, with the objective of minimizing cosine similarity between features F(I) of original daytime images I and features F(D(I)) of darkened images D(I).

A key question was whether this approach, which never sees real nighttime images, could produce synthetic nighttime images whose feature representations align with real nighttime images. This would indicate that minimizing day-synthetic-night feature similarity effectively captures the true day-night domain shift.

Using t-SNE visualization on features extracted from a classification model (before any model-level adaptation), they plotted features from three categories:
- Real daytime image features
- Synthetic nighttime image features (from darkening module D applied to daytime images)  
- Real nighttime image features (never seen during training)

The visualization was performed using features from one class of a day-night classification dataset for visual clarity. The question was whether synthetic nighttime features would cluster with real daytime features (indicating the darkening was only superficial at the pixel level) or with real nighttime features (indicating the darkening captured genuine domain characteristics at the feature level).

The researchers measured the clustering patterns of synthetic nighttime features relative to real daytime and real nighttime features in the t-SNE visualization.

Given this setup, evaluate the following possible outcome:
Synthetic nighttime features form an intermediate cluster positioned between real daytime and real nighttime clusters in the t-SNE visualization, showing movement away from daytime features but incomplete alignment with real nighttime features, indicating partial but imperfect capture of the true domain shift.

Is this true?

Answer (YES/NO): NO